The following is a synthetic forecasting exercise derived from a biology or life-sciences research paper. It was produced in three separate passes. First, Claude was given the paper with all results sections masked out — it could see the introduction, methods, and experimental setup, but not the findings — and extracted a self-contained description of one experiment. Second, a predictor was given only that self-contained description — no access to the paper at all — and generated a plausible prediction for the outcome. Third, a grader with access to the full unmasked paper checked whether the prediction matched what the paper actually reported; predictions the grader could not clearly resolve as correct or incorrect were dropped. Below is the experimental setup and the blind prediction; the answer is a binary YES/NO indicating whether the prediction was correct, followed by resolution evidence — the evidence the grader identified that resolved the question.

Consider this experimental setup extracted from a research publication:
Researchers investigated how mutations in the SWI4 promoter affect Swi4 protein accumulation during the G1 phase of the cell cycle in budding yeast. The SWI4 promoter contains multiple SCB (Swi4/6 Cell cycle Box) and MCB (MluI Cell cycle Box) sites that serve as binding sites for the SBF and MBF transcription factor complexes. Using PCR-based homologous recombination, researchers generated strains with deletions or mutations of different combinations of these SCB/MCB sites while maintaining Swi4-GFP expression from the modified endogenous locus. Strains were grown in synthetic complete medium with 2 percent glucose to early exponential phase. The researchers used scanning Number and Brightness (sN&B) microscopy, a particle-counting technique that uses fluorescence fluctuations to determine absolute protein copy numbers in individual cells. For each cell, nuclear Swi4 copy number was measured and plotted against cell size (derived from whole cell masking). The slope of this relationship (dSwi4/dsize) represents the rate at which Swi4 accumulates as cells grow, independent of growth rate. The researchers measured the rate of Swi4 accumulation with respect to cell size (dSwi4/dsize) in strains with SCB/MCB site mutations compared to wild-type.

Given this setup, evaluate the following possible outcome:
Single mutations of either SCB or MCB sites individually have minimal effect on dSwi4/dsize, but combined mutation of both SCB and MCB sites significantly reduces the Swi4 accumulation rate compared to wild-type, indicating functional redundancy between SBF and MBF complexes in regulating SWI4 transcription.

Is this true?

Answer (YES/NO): NO